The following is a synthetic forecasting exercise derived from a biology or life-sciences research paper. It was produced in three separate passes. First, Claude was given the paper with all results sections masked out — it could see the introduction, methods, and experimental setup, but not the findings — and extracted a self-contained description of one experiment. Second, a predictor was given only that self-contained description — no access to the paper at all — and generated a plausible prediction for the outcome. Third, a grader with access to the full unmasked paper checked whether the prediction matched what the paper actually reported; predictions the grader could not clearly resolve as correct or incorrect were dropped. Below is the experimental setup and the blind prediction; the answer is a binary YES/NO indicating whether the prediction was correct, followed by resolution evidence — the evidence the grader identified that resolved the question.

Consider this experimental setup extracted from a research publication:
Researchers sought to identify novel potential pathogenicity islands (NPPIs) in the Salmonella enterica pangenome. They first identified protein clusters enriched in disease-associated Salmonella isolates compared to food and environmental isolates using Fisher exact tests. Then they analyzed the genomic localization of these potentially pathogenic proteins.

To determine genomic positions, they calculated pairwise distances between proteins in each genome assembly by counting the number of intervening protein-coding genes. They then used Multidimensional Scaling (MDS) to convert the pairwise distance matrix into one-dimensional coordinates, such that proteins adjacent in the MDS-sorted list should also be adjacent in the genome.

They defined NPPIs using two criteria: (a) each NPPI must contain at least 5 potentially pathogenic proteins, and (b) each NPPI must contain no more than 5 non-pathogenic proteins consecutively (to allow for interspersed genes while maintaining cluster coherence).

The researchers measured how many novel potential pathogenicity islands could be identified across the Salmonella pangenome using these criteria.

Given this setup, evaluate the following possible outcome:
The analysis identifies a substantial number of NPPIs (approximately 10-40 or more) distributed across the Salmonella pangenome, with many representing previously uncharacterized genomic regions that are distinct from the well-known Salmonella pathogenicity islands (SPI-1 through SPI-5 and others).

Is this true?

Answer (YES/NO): YES